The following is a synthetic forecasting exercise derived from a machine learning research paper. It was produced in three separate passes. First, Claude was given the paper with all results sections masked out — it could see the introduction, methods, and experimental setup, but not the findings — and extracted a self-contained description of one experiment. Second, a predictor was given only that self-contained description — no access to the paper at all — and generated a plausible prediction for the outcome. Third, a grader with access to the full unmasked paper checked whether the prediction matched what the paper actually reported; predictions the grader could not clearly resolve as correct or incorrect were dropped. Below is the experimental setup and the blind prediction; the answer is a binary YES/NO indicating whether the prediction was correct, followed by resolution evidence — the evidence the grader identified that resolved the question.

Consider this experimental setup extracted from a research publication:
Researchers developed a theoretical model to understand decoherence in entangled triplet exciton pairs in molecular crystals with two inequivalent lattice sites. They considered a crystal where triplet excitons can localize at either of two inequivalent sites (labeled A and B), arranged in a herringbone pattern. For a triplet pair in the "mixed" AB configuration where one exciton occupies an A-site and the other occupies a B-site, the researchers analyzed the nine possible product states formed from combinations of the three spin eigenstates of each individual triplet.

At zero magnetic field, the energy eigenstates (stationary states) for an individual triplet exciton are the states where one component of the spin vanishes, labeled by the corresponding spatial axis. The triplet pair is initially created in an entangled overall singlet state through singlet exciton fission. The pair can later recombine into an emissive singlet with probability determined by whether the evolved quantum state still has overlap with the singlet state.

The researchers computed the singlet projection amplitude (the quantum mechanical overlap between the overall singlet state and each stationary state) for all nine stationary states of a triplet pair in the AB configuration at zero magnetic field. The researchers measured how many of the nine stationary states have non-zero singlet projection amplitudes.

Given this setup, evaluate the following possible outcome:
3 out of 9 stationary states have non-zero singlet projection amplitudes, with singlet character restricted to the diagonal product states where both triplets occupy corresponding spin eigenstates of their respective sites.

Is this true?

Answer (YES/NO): NO